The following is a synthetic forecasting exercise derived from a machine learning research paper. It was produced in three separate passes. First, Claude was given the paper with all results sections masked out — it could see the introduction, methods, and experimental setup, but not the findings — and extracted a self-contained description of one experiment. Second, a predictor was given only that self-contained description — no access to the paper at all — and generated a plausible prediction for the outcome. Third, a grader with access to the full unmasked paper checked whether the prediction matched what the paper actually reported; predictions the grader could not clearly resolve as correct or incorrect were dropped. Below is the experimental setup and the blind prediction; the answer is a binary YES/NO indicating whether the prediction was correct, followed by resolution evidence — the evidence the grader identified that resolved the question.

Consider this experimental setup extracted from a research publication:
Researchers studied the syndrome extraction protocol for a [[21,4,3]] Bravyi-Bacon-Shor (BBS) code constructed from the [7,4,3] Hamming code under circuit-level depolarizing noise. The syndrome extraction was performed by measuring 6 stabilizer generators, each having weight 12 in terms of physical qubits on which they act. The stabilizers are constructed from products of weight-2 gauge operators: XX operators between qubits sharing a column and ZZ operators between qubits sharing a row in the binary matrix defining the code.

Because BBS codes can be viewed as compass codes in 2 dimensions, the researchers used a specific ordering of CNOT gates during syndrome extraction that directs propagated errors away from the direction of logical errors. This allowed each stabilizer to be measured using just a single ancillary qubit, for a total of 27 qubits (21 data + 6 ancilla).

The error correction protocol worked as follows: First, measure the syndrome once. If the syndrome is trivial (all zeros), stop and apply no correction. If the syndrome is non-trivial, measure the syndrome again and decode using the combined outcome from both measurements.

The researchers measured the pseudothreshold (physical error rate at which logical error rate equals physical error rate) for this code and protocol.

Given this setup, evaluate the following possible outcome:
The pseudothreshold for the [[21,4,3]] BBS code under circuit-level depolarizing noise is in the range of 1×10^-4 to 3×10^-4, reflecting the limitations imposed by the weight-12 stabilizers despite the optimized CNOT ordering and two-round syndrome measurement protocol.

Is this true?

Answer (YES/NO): NO